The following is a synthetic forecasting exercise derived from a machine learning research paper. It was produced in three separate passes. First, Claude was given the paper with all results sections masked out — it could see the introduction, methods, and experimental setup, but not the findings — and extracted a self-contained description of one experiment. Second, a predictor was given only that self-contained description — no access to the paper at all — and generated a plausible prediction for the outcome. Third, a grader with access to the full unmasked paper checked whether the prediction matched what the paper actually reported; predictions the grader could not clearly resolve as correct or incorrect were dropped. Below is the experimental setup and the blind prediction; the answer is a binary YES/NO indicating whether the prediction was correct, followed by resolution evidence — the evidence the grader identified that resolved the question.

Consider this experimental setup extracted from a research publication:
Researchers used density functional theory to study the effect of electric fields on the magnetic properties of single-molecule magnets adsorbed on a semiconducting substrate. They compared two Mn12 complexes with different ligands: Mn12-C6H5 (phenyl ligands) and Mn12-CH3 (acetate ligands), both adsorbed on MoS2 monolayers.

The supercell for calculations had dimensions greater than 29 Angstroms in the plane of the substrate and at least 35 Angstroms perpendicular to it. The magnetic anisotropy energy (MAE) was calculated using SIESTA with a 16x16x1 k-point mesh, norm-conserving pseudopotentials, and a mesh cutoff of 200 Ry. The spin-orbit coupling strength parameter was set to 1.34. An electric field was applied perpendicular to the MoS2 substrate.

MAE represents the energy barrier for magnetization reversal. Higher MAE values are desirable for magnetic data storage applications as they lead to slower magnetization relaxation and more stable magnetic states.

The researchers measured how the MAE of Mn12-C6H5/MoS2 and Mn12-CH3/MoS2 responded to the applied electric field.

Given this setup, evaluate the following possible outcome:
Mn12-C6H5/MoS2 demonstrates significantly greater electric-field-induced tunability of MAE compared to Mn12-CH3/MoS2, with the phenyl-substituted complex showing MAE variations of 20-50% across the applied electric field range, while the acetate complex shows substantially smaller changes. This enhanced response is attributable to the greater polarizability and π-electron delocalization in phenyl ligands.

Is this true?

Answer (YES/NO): NO